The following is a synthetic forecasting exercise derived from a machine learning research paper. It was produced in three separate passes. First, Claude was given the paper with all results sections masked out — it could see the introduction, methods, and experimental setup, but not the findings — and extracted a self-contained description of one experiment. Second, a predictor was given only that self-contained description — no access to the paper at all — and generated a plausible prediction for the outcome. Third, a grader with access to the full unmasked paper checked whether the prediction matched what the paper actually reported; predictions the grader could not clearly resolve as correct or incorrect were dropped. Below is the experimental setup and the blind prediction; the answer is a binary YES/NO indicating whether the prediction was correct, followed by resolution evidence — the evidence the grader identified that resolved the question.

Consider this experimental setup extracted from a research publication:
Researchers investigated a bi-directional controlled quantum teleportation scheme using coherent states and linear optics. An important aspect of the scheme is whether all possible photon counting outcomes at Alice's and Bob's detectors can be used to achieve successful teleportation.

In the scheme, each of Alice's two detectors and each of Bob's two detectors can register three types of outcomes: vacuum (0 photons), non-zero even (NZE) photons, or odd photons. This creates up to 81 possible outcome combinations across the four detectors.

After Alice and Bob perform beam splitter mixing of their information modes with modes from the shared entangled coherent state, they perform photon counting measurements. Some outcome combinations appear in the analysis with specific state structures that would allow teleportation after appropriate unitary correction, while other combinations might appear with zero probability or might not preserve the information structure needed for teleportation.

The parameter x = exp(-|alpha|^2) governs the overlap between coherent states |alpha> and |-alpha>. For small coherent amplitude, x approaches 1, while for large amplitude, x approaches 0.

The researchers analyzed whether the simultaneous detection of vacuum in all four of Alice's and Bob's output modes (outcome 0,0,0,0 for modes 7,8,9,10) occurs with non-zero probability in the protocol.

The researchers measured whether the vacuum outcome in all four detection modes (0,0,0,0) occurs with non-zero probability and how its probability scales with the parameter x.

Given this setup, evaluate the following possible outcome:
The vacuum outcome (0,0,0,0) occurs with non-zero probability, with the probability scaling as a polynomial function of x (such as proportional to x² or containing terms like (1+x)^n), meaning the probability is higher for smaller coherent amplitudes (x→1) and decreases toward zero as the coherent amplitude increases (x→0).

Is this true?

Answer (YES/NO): YES